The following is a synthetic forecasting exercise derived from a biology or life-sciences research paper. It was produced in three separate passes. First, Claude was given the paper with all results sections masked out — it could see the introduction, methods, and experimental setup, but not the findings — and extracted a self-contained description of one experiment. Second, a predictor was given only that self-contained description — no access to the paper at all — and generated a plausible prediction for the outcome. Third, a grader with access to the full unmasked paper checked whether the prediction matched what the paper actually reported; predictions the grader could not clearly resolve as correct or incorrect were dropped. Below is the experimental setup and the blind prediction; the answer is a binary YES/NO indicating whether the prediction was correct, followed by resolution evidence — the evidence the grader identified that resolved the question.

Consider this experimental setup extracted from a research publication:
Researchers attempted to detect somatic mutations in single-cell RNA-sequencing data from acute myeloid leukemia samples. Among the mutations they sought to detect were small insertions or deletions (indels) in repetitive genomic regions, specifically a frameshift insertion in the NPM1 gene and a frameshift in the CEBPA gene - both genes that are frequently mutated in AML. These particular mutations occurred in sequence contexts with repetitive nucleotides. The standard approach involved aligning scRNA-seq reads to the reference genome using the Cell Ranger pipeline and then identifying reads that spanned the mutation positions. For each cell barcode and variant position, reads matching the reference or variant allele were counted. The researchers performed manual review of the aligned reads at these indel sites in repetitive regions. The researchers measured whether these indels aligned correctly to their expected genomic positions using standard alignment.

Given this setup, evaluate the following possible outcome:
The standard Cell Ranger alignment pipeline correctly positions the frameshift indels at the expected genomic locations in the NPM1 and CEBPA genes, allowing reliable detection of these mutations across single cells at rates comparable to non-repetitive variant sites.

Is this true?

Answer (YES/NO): NO